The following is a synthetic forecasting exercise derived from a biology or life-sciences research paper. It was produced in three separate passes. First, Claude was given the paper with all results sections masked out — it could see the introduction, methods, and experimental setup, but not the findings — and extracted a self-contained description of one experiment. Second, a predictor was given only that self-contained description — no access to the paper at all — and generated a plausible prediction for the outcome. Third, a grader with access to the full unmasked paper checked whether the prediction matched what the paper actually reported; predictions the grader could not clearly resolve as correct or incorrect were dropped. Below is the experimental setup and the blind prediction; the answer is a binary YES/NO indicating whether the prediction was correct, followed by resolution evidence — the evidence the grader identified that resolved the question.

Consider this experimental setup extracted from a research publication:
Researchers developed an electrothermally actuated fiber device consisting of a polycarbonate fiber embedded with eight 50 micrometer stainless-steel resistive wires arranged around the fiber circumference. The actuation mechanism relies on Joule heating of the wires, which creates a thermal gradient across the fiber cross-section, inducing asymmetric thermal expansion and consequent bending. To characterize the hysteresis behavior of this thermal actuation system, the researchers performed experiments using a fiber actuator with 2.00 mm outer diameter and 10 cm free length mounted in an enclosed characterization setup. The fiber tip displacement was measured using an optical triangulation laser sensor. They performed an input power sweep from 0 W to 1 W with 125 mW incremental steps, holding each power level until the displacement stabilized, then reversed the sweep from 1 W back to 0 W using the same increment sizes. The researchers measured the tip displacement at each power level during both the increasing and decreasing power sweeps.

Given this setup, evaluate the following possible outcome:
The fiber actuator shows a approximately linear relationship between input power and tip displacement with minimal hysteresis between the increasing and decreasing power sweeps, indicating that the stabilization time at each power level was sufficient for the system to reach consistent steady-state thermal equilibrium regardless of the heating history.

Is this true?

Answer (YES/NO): YES